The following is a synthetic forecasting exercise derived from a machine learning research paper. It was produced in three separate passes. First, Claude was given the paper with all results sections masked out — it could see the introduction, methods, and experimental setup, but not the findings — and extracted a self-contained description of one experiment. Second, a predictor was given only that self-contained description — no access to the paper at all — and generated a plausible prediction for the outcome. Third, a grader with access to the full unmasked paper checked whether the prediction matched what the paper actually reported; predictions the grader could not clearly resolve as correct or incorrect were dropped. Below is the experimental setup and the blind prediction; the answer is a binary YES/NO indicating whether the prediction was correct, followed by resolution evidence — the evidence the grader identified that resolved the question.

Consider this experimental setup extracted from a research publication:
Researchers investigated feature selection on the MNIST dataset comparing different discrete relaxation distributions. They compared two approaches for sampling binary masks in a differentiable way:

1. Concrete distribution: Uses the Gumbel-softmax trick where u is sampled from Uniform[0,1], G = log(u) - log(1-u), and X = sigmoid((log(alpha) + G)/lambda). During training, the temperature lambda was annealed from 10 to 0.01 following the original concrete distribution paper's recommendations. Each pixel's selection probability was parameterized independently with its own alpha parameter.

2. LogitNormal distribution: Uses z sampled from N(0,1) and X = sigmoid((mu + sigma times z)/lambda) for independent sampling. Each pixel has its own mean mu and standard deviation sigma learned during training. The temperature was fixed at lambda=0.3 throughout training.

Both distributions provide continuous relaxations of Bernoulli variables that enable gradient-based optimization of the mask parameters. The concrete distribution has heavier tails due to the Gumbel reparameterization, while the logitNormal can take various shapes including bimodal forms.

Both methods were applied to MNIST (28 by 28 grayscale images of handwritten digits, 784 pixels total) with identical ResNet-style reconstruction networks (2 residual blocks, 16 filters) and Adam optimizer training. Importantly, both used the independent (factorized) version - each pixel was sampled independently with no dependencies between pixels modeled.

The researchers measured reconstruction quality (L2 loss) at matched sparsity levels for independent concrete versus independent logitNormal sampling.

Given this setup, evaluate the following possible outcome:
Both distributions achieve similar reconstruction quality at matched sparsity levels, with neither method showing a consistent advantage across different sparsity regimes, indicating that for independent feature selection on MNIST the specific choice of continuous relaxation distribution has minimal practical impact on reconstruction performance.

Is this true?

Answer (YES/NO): NO